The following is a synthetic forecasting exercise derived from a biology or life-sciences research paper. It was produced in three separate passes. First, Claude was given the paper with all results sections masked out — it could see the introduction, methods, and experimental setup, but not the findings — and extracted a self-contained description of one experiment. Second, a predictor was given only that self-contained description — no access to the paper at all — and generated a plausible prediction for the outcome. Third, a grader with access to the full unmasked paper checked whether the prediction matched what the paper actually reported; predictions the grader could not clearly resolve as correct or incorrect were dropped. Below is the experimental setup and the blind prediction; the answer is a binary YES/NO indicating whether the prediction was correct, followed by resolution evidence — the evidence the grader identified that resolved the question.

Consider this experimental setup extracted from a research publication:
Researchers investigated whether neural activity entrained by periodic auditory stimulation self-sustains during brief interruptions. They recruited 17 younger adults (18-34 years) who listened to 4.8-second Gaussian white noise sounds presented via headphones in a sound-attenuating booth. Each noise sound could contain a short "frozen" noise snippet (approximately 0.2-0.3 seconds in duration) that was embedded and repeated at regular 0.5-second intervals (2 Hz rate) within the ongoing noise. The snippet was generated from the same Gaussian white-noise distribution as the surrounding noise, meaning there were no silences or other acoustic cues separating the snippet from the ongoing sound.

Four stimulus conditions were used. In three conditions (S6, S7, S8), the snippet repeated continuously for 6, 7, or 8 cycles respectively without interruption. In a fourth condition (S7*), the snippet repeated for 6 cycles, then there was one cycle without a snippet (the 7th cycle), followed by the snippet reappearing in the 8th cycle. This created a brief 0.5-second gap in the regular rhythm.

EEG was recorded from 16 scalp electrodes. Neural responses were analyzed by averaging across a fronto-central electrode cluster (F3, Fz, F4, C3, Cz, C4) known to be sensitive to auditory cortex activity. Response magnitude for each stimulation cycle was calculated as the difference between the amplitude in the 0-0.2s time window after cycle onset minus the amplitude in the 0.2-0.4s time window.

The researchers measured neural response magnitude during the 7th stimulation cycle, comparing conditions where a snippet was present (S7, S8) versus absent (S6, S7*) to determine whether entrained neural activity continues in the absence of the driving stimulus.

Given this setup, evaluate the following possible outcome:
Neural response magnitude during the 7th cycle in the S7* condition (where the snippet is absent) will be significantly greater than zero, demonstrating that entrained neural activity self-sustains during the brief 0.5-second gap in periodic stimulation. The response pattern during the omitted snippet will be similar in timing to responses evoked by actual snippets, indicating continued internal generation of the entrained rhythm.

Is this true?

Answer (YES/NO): NO